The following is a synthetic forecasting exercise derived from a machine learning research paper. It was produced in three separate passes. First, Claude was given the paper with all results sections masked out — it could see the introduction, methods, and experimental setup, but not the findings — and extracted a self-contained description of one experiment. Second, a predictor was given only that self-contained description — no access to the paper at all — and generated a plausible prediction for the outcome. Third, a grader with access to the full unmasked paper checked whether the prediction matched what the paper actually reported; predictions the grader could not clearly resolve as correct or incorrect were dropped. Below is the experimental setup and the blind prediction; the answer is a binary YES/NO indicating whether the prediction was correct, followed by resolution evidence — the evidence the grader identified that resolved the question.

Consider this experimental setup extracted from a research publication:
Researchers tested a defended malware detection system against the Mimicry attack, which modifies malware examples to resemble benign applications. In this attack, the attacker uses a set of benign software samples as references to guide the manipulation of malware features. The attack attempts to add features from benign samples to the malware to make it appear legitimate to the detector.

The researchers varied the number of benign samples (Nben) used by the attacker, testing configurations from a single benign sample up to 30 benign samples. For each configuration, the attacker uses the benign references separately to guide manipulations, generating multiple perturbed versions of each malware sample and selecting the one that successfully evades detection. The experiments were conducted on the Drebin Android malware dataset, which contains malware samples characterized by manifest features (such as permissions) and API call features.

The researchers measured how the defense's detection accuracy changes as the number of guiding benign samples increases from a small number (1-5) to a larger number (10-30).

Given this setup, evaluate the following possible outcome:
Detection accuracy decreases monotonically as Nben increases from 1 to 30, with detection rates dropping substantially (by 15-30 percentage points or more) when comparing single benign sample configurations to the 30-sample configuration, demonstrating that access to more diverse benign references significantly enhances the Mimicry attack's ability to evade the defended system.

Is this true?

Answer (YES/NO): NO